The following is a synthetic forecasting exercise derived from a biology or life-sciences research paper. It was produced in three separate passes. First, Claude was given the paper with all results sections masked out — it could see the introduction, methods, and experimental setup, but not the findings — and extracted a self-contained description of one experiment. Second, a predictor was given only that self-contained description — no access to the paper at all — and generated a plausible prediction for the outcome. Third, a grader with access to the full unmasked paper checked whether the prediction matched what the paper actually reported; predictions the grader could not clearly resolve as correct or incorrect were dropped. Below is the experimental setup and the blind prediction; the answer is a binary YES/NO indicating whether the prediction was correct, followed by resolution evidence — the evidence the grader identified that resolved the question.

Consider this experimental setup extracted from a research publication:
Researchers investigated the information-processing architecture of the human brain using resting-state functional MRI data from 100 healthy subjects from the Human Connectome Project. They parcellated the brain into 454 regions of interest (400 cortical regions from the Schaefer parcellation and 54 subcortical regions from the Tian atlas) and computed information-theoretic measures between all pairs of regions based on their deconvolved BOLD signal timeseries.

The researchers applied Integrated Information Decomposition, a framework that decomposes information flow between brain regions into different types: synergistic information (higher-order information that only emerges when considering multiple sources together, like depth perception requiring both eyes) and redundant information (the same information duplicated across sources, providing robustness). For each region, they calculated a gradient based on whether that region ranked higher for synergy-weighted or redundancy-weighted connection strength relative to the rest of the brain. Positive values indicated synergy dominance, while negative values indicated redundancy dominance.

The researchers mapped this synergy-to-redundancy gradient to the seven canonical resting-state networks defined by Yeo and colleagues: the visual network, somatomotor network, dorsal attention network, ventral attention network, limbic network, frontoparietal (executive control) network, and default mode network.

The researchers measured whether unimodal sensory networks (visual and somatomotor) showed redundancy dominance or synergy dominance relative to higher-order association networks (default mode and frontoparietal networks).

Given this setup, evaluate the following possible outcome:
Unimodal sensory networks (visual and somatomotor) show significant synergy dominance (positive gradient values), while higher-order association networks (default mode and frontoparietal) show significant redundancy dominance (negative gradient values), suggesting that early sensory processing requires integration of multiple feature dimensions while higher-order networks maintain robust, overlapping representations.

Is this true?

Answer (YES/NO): NO